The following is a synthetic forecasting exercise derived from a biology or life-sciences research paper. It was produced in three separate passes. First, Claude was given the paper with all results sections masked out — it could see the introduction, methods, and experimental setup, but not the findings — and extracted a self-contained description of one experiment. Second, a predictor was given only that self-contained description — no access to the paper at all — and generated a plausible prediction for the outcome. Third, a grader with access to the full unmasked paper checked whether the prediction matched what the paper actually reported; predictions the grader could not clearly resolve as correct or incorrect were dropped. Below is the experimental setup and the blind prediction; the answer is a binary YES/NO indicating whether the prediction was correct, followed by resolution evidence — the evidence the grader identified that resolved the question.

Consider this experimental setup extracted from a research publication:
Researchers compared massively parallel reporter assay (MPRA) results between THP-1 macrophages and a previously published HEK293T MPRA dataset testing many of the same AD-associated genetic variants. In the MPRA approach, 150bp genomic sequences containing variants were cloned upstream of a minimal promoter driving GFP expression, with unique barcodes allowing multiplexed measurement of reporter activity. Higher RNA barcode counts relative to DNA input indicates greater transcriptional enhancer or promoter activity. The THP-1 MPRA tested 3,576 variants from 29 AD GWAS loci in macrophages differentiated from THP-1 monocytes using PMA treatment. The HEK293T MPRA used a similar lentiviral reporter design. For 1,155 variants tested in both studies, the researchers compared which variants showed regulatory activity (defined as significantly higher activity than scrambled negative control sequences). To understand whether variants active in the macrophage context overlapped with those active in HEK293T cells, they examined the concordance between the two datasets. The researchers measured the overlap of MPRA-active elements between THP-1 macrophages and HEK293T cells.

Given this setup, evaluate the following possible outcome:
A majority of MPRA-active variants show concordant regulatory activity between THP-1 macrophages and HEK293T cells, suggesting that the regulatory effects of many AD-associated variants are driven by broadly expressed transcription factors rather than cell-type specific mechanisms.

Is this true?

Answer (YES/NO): NO